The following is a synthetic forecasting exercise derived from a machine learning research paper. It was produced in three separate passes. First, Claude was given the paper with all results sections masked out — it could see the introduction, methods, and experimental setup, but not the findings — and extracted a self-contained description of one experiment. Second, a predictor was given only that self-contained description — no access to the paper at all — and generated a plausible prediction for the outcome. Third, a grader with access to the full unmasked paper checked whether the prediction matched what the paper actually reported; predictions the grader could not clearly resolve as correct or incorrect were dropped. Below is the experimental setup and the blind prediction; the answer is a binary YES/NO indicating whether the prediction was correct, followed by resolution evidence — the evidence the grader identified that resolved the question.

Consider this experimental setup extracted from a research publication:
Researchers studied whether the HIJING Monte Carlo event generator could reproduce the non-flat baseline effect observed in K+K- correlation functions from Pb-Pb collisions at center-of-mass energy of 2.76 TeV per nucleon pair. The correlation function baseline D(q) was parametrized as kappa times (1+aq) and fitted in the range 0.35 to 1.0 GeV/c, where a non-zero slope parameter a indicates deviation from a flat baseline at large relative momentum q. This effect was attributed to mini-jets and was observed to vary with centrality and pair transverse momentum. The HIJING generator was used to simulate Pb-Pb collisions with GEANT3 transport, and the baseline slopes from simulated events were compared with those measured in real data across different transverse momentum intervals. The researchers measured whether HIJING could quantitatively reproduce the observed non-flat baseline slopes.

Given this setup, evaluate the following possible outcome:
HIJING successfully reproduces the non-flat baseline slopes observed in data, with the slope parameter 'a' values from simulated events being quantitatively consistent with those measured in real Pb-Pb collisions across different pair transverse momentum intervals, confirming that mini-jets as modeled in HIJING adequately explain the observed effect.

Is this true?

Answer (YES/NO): NO